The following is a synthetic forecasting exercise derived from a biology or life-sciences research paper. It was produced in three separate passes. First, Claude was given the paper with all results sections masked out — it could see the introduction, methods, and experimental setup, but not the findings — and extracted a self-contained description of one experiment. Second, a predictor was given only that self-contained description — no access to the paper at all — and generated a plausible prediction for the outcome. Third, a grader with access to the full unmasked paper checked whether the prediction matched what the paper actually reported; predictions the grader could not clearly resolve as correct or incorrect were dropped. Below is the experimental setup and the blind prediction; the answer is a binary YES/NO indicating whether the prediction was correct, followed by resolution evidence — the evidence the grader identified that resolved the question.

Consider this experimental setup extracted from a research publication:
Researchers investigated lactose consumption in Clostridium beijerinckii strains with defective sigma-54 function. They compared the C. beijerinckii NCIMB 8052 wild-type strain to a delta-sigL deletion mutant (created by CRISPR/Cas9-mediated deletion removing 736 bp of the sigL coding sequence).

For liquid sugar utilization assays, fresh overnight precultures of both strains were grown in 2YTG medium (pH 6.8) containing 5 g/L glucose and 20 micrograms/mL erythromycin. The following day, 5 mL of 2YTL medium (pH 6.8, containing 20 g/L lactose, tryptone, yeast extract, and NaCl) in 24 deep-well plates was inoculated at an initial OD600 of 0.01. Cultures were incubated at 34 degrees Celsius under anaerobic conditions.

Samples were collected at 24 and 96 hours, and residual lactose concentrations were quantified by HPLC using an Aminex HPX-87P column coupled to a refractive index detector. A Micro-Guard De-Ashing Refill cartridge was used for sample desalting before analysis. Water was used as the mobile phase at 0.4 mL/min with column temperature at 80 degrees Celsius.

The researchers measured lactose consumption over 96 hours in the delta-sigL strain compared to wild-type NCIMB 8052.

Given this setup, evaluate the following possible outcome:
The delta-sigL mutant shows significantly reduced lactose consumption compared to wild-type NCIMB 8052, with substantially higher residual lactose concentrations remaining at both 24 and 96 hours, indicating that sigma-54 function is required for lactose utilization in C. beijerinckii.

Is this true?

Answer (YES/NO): YES